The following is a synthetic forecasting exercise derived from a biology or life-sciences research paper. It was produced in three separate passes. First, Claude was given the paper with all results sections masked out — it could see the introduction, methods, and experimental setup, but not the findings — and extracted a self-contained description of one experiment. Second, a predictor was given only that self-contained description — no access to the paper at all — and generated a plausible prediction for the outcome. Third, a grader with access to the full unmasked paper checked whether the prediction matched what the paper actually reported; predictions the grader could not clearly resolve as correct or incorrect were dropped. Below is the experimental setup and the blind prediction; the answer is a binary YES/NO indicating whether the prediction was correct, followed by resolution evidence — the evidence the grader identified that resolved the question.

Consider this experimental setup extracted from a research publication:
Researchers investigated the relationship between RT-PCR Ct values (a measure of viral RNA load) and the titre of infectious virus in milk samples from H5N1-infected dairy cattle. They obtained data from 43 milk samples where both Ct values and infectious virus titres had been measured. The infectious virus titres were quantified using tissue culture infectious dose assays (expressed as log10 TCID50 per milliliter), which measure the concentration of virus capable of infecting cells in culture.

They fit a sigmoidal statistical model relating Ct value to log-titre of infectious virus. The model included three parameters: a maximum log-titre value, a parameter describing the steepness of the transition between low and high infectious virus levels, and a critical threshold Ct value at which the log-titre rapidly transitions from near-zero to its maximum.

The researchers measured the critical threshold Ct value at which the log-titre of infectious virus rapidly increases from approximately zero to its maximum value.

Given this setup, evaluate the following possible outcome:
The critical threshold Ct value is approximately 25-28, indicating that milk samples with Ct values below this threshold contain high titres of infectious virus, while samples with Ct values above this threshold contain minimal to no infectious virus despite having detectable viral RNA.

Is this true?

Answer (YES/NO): NO